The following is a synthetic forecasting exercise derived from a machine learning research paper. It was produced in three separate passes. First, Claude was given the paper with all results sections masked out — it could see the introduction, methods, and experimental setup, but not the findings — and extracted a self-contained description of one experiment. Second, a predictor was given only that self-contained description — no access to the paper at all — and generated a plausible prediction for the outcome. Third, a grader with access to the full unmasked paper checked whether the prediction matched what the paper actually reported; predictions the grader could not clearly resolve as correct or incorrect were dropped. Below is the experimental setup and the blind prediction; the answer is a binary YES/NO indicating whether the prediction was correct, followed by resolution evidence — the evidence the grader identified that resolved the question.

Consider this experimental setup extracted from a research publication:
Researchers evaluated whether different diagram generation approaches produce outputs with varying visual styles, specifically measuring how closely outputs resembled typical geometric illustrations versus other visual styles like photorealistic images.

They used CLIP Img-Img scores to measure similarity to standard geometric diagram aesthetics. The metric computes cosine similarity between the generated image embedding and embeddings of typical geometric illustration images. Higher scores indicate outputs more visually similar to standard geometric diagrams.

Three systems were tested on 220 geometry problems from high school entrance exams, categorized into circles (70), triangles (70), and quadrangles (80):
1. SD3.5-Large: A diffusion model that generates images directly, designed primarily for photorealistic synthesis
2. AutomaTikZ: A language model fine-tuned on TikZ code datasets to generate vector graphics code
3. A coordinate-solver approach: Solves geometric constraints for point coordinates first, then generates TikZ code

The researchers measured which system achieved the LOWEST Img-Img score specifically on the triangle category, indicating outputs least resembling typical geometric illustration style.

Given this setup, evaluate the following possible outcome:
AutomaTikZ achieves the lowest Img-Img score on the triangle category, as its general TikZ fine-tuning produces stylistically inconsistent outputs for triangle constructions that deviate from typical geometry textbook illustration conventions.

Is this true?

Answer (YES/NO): NO